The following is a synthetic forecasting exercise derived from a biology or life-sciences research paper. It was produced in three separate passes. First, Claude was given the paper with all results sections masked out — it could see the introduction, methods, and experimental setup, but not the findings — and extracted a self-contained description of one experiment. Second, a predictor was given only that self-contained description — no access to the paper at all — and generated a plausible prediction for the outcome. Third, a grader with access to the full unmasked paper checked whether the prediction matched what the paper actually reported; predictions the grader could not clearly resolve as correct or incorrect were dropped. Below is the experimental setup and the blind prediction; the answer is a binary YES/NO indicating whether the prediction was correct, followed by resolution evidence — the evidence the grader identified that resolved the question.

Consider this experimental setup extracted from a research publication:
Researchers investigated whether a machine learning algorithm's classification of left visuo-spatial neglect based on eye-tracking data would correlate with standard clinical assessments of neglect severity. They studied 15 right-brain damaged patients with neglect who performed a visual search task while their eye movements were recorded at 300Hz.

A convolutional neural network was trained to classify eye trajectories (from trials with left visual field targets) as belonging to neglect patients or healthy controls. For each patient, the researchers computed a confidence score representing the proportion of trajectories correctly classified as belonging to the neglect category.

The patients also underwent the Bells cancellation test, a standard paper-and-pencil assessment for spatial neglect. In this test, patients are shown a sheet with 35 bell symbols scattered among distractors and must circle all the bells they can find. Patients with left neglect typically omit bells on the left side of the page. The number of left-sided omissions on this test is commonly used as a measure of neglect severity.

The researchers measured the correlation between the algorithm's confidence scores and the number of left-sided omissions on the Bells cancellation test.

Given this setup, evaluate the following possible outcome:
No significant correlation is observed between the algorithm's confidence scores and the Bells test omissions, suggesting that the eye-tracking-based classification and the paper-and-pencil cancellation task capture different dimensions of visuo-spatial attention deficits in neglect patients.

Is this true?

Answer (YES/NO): NO